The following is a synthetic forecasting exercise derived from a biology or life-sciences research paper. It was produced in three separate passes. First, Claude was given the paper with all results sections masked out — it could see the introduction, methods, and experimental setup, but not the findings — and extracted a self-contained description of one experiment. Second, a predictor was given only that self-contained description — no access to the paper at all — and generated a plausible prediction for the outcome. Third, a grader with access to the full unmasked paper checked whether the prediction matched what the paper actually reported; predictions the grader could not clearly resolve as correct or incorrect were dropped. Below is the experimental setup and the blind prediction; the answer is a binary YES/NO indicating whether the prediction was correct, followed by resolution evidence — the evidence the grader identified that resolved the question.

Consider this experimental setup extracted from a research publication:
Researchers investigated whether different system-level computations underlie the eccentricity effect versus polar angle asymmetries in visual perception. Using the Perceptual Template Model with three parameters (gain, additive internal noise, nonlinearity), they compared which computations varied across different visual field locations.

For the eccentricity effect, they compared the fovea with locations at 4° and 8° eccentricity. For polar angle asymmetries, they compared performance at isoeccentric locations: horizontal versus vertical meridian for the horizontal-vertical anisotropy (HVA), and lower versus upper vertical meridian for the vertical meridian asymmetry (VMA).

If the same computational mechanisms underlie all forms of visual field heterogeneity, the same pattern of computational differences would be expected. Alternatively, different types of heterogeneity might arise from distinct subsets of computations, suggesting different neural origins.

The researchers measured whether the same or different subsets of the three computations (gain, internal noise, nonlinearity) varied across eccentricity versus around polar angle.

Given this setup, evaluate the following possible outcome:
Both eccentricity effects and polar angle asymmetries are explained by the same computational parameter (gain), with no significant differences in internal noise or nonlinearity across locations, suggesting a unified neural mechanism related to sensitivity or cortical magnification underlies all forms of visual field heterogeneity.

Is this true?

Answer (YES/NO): NO